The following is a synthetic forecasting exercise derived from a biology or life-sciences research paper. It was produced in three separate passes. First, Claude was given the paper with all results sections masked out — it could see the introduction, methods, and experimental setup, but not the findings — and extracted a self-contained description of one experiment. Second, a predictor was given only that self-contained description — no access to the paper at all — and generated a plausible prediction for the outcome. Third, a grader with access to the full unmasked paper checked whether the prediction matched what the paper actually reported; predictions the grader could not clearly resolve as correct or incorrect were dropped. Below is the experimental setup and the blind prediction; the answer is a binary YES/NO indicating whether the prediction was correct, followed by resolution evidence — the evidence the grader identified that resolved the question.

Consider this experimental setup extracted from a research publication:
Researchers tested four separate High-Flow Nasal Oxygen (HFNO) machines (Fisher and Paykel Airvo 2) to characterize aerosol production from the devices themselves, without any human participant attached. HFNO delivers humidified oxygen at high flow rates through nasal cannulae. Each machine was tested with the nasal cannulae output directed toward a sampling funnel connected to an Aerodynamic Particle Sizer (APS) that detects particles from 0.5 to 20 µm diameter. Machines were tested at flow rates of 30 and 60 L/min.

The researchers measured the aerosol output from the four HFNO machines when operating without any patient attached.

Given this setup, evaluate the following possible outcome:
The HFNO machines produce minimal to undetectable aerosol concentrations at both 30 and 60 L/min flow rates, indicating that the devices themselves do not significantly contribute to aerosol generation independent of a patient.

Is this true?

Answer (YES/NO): NO